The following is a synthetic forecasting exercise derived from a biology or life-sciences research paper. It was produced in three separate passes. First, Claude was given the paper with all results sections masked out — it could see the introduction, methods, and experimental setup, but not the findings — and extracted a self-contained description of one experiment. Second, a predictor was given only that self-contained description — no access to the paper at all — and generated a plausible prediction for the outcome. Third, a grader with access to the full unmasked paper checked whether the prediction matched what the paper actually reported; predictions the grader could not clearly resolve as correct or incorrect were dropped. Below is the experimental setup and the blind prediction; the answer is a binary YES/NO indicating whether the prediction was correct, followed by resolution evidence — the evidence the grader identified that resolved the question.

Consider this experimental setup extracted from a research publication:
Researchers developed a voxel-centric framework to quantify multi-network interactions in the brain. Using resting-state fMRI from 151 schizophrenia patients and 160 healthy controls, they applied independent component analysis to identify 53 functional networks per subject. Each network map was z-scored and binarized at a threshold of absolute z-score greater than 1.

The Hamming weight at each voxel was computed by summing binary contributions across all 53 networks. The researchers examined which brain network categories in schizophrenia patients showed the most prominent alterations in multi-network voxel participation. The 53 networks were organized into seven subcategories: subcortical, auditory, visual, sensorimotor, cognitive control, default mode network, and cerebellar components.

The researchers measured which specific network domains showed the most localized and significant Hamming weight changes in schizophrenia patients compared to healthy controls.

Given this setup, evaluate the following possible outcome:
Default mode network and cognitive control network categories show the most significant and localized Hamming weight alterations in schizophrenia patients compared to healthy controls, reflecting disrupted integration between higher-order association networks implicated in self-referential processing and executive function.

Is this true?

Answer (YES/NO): NO